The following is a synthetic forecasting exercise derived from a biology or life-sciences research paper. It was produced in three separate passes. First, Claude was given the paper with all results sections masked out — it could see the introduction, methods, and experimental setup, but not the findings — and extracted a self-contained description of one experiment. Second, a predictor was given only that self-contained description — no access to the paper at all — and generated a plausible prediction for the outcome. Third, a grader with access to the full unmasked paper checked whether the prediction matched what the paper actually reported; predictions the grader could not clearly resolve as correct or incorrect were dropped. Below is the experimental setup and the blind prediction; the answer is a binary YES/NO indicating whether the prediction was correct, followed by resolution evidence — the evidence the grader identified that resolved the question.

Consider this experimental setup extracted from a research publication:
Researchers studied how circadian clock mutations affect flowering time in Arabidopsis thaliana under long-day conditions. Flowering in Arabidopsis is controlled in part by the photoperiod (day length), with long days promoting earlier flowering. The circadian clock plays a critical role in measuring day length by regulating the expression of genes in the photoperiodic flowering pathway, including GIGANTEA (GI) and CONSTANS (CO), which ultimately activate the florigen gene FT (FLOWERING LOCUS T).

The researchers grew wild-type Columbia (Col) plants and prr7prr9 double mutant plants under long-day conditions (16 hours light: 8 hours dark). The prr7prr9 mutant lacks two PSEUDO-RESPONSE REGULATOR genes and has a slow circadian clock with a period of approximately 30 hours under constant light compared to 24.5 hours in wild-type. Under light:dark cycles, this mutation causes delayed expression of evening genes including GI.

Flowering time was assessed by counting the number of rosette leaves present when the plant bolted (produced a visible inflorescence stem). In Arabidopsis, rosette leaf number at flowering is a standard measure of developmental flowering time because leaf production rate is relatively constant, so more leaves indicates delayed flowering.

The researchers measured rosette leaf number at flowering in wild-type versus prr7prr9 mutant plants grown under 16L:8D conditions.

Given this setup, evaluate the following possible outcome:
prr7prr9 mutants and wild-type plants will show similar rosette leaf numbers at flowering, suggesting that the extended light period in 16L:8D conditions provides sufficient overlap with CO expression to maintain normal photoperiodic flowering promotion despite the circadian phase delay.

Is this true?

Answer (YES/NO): NO